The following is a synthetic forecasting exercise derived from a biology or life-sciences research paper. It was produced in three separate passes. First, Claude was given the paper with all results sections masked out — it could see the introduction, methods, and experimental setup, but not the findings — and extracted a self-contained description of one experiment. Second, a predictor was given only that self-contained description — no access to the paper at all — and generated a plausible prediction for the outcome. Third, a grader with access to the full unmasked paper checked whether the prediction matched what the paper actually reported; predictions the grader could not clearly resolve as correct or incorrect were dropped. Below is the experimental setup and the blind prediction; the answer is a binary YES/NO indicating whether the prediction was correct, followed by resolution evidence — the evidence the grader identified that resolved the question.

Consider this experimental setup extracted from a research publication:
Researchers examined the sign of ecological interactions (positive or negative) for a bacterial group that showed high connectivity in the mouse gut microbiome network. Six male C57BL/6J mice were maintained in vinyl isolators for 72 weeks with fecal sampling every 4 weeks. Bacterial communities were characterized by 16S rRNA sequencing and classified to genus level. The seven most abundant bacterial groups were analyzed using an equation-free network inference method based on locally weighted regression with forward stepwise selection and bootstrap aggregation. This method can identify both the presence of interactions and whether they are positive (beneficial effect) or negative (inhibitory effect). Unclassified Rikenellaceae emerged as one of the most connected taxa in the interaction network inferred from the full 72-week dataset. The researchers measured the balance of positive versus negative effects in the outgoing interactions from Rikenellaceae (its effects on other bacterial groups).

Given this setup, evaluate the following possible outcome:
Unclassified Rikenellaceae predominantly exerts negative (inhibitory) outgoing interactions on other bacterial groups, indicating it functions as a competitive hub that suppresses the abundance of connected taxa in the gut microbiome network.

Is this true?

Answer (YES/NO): YES